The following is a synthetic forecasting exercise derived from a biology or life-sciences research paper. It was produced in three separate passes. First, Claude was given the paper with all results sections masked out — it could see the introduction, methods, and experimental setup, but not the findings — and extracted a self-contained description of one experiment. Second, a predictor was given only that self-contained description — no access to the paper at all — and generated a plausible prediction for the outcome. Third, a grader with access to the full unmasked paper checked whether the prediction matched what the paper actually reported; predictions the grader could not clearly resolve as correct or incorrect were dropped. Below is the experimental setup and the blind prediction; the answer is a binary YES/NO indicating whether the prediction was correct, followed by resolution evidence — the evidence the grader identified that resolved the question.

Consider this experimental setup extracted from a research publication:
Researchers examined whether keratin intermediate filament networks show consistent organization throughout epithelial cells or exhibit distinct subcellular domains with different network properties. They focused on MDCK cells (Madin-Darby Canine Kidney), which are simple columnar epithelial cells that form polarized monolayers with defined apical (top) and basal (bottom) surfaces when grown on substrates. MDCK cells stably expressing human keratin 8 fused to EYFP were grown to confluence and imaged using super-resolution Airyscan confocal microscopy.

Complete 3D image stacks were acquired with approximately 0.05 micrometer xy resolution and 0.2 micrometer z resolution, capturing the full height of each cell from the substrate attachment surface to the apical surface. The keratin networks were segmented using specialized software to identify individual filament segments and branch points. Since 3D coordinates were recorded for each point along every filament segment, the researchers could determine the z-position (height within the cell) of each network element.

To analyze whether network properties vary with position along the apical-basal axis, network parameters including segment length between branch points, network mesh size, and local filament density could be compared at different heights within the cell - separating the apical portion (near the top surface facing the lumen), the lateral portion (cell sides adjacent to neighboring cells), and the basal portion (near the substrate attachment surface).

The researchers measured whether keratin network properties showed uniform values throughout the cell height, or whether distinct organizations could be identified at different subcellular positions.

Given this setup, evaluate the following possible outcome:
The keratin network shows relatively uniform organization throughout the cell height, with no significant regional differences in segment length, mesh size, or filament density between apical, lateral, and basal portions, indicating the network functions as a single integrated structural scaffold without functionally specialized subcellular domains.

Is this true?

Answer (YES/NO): NO